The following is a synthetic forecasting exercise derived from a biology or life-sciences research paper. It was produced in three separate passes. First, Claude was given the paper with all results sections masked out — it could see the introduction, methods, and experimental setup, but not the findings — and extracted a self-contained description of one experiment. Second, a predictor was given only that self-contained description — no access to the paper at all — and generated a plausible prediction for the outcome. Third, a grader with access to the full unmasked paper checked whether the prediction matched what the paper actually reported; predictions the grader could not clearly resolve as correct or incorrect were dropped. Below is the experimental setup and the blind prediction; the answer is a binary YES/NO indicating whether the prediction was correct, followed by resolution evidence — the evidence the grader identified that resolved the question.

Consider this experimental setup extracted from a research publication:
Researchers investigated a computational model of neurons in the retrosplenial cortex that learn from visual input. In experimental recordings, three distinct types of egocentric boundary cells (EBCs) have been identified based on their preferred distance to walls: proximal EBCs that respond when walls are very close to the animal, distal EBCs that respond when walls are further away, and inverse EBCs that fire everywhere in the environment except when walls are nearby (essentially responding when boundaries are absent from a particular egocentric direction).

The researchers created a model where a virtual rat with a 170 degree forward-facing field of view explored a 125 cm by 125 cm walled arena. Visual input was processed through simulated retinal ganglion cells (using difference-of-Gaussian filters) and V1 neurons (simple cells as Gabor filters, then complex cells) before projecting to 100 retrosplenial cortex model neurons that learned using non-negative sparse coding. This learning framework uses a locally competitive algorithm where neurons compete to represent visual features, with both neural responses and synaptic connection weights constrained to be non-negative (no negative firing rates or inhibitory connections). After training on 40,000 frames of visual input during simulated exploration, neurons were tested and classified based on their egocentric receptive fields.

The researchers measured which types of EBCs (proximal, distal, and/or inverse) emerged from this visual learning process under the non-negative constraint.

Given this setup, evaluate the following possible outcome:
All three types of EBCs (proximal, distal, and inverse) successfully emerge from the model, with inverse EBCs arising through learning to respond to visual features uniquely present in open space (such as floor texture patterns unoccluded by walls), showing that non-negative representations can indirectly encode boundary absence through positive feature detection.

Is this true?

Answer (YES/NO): NO